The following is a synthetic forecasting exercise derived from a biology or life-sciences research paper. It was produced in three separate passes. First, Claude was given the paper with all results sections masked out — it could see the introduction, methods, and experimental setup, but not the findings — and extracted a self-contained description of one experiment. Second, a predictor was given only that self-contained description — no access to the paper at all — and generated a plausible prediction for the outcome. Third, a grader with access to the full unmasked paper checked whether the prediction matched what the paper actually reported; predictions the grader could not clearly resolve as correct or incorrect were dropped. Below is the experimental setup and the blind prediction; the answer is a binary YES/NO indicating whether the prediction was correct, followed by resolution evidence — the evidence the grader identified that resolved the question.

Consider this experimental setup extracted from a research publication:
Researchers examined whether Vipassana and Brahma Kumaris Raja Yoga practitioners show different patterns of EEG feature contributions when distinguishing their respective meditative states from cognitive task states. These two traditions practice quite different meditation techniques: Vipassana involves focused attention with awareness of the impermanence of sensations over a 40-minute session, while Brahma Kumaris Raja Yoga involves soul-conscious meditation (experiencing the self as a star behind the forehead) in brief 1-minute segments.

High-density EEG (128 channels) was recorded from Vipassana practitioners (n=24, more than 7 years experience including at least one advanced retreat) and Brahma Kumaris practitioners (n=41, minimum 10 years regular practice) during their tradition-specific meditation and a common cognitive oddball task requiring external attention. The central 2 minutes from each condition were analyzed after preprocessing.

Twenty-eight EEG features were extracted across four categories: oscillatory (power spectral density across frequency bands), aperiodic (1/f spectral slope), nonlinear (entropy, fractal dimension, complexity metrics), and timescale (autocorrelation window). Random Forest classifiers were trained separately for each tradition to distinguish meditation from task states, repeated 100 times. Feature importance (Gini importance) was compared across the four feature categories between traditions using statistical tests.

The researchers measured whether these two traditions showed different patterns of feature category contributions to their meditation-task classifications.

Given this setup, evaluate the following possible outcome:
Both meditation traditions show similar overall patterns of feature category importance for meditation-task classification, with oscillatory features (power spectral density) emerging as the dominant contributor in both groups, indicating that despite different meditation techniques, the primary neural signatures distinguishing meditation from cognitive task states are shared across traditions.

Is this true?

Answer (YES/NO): NO